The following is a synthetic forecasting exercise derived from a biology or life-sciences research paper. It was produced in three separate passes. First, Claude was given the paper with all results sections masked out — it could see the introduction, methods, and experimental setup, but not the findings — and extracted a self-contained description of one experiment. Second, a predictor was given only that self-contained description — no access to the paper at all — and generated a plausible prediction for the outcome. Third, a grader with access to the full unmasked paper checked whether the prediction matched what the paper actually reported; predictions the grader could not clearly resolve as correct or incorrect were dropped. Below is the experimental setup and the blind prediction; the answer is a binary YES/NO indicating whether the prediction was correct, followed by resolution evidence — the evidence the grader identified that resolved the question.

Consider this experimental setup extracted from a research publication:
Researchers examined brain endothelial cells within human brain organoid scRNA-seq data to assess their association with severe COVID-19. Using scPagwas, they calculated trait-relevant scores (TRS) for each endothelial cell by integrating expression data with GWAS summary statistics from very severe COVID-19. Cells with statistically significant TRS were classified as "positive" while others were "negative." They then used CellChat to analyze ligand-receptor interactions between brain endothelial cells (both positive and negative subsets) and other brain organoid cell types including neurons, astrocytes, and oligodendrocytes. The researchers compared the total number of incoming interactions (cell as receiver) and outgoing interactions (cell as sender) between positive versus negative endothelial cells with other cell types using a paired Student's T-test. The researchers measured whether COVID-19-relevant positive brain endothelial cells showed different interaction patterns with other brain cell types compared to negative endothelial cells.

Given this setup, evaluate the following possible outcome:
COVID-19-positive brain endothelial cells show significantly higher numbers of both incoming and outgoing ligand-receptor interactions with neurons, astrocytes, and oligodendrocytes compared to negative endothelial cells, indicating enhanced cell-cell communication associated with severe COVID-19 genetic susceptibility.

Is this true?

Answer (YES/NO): NO